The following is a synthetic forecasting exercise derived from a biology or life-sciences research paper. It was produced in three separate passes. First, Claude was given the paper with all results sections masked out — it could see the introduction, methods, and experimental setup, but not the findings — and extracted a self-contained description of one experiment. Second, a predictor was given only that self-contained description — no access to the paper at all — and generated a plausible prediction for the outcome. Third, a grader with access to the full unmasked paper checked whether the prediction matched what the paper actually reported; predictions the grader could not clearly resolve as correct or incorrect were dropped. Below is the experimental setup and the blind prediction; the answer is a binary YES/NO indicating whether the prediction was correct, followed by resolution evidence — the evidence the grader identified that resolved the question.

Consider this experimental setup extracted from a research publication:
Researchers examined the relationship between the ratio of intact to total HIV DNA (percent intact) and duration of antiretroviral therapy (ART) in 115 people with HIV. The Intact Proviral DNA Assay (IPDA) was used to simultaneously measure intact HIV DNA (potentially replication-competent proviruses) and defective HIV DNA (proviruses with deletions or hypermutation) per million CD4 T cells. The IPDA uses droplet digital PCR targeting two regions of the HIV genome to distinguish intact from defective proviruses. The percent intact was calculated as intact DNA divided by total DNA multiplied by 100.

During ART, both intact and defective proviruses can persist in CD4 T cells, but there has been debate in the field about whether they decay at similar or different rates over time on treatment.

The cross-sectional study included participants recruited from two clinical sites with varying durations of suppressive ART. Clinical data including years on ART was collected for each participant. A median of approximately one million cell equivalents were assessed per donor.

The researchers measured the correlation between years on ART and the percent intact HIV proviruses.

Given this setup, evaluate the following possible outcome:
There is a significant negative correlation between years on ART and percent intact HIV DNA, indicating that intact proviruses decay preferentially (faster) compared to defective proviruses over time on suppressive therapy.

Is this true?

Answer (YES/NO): YES